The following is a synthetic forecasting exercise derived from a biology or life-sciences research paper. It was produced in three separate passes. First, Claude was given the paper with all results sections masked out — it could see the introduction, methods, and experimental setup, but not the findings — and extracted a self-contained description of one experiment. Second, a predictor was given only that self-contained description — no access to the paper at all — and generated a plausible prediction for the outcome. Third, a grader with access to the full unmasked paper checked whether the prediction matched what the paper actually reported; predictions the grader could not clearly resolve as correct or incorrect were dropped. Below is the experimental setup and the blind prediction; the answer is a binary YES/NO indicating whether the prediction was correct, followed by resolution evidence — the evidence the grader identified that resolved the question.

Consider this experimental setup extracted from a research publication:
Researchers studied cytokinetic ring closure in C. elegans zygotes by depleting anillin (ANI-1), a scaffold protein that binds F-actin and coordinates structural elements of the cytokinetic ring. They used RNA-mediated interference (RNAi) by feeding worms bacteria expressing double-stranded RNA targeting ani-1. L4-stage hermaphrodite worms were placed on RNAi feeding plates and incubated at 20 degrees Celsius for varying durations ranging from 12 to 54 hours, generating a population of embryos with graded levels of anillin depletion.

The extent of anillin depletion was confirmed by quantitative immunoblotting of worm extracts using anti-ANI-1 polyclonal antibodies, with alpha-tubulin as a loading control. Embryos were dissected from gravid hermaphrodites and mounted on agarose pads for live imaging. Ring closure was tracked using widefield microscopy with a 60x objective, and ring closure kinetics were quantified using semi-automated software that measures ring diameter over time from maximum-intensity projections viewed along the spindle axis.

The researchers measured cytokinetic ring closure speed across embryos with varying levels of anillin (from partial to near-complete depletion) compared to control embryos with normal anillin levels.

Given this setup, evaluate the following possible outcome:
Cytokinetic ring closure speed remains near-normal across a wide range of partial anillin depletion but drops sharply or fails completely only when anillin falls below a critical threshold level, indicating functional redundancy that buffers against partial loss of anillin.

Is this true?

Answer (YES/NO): NO